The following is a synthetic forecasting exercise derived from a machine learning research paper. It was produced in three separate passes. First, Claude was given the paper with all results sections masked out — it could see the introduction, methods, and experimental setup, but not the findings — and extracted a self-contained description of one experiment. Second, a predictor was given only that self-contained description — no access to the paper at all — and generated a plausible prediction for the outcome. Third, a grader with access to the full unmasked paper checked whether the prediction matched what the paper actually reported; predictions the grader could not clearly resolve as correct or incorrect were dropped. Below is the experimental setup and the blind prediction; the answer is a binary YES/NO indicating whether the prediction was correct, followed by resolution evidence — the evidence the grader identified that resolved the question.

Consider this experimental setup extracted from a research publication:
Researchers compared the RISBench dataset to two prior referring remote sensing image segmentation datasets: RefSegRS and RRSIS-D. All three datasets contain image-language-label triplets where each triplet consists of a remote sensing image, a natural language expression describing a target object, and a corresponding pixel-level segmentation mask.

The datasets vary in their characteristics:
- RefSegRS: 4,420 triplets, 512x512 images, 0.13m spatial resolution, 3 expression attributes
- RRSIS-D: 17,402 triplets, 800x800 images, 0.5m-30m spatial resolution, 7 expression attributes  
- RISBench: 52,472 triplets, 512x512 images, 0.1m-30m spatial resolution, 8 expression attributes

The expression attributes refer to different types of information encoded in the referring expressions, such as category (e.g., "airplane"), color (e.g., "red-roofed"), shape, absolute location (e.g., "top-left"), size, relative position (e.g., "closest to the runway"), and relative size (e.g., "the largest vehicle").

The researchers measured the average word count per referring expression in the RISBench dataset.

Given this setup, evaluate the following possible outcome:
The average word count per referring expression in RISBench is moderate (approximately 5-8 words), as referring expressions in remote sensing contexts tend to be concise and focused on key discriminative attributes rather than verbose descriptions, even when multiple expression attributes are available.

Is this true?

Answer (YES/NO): NO